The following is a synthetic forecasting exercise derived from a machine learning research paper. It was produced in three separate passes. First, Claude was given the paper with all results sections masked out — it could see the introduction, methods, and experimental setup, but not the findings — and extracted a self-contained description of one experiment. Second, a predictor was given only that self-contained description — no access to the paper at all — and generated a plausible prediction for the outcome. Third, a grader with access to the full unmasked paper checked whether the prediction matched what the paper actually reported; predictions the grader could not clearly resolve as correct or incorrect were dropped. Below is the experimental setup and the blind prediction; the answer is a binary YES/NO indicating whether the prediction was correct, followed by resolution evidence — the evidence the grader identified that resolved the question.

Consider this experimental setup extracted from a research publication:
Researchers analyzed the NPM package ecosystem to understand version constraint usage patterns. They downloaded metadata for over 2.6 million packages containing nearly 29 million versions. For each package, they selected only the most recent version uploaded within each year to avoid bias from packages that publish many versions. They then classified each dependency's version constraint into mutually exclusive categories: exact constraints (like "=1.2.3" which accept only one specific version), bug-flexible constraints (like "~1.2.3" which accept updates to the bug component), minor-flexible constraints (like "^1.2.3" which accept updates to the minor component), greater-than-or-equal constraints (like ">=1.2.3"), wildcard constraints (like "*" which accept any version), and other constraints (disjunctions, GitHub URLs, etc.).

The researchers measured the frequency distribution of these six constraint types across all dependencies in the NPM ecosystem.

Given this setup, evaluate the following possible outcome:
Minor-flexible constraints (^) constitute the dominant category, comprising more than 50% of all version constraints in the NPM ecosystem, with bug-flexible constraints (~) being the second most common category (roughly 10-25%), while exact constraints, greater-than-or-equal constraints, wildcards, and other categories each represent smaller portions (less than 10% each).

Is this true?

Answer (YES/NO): NO